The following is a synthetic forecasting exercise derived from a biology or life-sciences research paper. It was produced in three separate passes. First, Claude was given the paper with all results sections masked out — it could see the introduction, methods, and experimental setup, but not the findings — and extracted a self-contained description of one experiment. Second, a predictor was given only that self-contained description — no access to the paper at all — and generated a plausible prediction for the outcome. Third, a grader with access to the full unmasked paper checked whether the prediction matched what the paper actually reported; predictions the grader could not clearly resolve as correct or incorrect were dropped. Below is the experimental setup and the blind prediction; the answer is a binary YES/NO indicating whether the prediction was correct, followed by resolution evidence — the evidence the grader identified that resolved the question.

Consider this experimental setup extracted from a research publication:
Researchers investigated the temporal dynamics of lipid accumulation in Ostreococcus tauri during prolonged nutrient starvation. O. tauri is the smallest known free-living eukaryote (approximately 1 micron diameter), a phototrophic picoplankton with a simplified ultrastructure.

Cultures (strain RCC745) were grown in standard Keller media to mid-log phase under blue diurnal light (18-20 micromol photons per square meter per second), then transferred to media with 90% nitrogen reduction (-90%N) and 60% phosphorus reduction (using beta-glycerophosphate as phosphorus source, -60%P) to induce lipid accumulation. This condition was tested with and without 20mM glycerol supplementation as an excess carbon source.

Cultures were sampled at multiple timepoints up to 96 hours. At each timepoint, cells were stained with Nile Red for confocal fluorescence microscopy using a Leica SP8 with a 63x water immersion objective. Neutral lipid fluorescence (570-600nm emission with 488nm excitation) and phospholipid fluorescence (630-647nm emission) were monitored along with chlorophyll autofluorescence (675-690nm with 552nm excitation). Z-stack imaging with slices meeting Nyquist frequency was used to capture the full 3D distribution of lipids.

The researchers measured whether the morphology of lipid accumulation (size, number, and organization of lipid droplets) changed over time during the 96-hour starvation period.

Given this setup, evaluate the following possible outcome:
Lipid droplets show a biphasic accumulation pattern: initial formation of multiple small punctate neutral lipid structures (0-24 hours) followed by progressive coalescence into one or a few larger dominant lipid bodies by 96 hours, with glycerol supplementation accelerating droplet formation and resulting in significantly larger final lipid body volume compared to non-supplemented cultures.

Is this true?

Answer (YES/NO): NO